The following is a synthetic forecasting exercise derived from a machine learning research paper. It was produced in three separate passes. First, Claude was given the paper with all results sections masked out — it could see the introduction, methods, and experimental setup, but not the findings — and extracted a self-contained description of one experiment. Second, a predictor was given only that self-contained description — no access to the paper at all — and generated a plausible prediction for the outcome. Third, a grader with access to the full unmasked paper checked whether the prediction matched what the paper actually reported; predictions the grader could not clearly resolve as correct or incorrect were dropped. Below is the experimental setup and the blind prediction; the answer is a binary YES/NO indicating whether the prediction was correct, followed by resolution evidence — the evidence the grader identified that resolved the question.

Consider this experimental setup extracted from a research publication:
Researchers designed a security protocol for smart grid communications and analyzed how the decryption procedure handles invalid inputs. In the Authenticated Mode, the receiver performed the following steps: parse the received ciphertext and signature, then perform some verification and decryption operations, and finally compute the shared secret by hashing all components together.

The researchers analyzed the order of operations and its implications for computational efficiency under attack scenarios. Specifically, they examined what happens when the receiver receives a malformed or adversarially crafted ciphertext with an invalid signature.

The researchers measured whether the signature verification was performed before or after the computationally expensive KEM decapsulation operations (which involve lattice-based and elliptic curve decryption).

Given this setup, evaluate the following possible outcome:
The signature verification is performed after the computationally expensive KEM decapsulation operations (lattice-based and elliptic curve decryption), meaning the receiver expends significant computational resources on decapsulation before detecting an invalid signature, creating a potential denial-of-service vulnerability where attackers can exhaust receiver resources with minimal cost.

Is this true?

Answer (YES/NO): NO